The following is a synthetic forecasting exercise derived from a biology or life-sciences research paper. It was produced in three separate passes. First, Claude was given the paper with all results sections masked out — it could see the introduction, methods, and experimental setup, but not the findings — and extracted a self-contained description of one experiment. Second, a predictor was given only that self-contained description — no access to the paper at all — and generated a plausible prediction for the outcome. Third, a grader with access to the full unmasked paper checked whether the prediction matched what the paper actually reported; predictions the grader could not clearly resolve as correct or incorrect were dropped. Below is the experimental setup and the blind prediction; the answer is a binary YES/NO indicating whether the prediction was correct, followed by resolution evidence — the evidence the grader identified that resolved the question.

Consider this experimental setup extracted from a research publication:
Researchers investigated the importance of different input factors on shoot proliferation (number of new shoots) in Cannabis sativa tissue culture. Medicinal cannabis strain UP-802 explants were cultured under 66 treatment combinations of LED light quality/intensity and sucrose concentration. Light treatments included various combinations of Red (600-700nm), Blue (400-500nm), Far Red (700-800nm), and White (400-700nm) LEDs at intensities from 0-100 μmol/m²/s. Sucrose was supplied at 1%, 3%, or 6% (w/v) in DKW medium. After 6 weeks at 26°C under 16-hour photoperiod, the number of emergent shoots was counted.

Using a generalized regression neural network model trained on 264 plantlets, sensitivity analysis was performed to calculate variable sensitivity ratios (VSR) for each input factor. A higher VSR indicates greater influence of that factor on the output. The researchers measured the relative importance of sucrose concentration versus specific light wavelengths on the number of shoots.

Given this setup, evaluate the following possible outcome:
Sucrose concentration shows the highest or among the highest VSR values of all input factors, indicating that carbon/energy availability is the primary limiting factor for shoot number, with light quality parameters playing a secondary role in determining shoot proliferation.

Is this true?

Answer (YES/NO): YES